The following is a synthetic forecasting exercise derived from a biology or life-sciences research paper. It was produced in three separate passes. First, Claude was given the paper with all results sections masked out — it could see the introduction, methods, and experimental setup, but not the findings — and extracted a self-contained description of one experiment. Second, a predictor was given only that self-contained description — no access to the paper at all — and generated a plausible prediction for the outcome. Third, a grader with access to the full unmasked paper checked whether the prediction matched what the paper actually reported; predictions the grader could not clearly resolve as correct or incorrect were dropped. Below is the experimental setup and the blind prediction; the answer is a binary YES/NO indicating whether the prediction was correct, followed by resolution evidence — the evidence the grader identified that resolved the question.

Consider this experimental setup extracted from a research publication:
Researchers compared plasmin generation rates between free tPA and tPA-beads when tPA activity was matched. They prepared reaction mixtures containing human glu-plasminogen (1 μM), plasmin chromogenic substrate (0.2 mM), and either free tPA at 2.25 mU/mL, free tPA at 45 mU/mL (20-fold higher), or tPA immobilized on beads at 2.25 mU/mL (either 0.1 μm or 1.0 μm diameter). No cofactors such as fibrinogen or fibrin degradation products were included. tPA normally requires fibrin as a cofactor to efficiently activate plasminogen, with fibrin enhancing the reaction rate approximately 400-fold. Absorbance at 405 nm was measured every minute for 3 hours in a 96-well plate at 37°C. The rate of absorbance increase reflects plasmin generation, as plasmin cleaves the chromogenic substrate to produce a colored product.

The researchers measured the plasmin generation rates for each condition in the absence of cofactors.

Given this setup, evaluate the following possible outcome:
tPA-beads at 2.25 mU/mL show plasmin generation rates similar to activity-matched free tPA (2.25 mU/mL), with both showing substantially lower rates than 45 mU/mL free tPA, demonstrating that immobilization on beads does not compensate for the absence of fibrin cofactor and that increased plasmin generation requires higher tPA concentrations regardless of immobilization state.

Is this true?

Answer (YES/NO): NO